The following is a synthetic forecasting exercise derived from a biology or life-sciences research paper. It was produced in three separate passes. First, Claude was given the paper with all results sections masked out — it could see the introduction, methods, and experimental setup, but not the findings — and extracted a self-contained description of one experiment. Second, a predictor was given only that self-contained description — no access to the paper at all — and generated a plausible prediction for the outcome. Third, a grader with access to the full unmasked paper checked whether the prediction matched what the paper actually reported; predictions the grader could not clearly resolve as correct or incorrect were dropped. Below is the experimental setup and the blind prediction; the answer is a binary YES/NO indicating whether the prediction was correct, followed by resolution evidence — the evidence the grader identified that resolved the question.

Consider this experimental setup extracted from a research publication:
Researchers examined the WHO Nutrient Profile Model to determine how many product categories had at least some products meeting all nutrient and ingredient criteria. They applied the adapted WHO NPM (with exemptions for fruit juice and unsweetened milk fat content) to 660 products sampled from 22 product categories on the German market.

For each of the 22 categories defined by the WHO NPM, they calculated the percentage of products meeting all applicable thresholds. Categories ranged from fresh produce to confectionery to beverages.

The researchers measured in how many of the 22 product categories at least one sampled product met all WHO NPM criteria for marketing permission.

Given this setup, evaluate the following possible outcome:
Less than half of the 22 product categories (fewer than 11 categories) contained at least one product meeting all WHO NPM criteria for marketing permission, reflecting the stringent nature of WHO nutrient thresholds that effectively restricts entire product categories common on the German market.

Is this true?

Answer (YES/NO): NO